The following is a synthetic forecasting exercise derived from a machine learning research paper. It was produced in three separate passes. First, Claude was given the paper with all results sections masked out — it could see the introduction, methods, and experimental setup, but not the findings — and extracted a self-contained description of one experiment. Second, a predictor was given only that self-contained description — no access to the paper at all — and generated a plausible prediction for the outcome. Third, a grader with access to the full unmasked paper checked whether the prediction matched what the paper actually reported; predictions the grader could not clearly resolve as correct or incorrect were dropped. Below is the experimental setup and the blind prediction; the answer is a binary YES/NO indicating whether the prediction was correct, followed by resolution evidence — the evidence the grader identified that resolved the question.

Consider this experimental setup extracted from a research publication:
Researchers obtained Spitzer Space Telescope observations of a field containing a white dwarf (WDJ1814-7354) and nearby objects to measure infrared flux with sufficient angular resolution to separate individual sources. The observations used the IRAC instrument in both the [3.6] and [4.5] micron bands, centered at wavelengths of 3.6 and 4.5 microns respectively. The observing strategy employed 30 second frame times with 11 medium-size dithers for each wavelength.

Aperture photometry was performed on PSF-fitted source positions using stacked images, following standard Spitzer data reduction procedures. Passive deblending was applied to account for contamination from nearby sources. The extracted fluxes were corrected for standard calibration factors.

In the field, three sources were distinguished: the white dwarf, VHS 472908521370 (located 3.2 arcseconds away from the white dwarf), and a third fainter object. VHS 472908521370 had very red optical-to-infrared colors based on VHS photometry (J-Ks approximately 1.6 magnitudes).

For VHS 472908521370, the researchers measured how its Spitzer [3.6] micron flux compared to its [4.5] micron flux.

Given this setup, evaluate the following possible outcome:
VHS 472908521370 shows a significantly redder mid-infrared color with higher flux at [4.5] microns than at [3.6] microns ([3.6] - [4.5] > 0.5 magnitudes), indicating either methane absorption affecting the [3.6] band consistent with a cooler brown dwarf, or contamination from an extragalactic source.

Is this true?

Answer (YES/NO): YES